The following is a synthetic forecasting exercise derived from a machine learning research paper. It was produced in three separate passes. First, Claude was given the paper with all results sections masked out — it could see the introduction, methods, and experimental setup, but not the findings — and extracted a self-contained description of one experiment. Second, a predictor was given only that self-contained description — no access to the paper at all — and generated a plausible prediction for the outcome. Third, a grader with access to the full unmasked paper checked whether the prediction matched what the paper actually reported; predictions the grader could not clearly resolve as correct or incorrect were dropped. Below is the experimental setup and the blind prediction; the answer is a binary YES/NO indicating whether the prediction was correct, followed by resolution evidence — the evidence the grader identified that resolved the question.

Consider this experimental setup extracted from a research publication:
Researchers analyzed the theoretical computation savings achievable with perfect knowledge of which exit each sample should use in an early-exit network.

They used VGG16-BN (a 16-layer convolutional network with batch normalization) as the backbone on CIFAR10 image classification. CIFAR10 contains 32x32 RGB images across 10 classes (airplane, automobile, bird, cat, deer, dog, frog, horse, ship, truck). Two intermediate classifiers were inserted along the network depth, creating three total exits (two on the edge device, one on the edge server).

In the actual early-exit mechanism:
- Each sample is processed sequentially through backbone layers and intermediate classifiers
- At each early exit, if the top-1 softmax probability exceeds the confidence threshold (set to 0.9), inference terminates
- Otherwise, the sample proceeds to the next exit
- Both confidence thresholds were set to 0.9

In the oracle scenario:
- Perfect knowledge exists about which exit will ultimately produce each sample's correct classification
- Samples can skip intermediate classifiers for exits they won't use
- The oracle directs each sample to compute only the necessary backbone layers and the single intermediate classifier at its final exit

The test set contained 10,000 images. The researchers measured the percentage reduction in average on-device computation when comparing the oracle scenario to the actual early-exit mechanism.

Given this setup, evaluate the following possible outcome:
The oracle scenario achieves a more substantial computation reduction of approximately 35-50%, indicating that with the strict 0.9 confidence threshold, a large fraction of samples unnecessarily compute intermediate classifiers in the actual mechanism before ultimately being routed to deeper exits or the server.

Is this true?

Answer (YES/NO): NO